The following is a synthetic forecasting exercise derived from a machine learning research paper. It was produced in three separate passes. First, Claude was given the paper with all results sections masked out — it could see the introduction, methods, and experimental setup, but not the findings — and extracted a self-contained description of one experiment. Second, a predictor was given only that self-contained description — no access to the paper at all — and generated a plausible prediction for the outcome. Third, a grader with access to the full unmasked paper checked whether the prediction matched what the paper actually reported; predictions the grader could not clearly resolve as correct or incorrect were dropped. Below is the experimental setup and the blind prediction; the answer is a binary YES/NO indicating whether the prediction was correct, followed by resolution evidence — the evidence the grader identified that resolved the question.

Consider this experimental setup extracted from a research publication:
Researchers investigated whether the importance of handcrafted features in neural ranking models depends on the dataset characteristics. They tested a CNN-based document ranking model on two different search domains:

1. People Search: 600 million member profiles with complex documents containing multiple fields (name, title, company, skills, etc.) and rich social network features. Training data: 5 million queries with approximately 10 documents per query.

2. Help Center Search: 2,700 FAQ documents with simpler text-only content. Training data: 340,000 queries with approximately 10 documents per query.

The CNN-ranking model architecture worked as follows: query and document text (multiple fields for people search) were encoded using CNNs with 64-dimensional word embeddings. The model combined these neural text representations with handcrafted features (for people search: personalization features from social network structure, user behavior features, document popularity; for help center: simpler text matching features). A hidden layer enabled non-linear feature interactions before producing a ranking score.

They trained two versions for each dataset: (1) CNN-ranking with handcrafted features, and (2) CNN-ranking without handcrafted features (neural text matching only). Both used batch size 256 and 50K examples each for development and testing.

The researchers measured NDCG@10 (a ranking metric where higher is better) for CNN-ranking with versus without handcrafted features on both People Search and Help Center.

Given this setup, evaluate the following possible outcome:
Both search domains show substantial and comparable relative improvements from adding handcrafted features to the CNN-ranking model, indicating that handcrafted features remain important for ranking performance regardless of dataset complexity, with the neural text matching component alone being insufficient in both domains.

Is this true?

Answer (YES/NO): NO